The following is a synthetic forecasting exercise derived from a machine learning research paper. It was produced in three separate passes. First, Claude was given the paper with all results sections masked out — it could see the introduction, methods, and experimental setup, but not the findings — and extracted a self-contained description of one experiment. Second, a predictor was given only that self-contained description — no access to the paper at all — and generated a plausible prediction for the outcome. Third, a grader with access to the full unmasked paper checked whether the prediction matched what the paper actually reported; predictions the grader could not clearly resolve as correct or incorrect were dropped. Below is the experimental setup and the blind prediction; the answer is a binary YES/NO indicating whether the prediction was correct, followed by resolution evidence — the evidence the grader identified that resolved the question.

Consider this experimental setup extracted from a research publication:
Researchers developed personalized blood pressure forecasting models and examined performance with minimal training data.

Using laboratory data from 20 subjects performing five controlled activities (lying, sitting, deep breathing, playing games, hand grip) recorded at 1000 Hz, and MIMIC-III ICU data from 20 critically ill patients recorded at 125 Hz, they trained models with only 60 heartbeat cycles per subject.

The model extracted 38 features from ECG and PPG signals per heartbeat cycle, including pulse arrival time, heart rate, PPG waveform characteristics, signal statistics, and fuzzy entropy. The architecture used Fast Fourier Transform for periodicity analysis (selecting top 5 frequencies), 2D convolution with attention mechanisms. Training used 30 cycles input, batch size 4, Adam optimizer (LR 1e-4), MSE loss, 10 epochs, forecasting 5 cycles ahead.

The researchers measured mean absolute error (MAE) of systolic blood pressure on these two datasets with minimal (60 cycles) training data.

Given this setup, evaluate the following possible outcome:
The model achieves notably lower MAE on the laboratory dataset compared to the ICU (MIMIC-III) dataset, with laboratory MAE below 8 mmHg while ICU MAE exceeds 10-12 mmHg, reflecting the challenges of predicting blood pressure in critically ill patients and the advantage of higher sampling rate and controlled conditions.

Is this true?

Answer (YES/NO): NO